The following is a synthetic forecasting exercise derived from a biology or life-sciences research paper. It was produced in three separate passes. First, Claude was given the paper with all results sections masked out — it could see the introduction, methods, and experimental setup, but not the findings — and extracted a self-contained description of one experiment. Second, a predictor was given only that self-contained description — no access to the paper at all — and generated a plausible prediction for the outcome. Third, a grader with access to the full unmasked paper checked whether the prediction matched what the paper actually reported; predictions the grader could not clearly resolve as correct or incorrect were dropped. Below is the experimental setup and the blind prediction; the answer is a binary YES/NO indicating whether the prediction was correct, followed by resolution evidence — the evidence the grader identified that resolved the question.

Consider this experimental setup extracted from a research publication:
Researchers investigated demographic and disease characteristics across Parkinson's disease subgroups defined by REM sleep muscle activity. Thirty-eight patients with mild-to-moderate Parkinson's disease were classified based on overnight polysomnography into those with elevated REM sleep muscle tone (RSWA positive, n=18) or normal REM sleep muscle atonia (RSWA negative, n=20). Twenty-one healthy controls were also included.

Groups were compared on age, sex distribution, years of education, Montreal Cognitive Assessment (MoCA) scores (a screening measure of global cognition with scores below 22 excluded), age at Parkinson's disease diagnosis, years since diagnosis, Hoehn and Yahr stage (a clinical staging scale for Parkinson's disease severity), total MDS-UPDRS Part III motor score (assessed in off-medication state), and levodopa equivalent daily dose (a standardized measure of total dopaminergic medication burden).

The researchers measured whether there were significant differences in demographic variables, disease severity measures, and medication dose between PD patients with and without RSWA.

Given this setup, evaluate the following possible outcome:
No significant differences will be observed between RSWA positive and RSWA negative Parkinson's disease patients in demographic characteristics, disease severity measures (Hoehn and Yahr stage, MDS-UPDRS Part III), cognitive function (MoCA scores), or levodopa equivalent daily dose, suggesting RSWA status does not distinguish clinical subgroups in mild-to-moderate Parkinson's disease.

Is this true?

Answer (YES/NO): NO